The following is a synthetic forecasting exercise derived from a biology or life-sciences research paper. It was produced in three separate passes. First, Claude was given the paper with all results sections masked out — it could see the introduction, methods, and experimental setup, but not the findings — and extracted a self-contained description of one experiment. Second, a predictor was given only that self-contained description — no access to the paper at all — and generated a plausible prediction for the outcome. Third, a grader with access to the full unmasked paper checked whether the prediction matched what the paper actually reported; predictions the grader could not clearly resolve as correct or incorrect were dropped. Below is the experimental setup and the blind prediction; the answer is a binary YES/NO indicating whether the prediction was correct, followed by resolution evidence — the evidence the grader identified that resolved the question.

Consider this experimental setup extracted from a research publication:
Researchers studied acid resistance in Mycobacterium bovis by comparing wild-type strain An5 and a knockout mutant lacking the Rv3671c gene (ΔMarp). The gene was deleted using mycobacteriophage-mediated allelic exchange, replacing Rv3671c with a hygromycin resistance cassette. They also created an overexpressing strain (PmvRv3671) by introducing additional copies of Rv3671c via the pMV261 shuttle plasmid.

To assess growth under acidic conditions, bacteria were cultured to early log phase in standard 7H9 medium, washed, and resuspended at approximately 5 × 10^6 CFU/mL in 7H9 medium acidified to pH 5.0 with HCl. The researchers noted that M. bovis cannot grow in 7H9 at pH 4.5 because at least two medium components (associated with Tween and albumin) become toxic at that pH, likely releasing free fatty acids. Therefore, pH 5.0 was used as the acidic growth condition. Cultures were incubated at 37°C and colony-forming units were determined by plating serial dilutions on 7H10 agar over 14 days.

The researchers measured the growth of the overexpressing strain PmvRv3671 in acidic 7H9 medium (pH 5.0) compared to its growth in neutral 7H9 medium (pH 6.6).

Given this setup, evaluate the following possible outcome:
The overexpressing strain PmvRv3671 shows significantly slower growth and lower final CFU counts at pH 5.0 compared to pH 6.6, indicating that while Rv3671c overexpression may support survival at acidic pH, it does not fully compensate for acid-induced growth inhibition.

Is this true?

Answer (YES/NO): NO